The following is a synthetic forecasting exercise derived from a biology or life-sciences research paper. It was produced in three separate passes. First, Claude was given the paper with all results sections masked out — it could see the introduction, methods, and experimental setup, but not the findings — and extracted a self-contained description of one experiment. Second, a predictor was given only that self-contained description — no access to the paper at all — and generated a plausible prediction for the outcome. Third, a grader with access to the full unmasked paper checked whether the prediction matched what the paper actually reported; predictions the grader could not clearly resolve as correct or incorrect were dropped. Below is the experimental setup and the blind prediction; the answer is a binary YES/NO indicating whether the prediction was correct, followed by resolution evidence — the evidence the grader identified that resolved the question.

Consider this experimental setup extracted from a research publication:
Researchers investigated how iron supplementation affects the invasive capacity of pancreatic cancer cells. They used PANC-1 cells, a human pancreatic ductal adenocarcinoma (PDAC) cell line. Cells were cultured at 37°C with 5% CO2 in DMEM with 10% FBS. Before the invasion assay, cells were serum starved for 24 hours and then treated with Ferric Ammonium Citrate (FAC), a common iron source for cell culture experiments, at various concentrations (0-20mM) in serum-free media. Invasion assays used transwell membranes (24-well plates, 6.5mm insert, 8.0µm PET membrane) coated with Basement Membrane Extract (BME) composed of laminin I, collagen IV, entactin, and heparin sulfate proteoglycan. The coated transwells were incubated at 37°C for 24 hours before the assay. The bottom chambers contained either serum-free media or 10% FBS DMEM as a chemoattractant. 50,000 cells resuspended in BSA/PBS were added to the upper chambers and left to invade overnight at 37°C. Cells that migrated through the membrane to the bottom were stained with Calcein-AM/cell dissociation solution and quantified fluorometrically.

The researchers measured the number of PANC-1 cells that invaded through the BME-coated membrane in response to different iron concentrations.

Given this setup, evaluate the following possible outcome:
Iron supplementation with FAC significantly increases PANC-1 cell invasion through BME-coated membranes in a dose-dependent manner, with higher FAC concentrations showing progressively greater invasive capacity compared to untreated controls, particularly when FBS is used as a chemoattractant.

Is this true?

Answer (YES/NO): NO